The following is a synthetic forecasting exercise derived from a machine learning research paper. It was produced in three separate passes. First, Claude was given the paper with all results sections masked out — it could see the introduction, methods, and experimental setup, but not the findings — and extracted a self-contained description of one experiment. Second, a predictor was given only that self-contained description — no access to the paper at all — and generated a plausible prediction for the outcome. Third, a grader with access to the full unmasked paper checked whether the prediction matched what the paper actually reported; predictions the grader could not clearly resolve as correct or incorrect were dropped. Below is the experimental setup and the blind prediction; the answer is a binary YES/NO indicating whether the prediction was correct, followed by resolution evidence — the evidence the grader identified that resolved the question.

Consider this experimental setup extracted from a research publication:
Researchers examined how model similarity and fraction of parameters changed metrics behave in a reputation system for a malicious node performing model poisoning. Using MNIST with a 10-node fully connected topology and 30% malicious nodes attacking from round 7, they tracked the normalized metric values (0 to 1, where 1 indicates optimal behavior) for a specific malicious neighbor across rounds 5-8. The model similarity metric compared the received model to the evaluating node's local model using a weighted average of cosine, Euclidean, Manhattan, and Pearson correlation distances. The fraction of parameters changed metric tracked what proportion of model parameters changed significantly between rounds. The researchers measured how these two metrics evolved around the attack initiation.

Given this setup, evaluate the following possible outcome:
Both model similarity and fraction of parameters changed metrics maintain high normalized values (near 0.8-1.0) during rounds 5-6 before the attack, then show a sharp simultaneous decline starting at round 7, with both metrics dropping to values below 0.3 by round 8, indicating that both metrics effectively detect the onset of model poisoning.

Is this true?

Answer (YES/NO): NO